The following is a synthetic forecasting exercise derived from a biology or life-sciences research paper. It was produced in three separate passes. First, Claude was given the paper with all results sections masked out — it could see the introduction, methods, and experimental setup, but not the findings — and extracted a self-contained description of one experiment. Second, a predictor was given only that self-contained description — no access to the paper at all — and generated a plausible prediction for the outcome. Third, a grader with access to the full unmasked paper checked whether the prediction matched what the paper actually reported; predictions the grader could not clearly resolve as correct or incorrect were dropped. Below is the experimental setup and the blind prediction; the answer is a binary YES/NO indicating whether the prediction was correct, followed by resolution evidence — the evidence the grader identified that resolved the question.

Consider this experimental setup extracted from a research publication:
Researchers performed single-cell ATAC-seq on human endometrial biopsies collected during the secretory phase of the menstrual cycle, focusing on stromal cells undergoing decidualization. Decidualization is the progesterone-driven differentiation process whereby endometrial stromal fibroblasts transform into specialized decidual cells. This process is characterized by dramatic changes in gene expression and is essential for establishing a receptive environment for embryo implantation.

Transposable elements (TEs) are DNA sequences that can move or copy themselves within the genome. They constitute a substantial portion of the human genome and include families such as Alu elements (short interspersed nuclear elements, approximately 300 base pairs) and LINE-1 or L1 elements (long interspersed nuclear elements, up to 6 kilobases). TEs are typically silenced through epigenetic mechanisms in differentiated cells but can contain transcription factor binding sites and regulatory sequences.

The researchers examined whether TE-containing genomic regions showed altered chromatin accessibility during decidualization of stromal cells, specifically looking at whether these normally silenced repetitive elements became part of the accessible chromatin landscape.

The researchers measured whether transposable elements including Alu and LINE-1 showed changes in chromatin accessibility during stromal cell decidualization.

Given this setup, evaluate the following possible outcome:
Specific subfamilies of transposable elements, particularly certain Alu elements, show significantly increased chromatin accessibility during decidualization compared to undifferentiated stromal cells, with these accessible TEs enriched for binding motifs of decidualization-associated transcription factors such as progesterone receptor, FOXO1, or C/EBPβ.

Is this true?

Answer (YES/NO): YES